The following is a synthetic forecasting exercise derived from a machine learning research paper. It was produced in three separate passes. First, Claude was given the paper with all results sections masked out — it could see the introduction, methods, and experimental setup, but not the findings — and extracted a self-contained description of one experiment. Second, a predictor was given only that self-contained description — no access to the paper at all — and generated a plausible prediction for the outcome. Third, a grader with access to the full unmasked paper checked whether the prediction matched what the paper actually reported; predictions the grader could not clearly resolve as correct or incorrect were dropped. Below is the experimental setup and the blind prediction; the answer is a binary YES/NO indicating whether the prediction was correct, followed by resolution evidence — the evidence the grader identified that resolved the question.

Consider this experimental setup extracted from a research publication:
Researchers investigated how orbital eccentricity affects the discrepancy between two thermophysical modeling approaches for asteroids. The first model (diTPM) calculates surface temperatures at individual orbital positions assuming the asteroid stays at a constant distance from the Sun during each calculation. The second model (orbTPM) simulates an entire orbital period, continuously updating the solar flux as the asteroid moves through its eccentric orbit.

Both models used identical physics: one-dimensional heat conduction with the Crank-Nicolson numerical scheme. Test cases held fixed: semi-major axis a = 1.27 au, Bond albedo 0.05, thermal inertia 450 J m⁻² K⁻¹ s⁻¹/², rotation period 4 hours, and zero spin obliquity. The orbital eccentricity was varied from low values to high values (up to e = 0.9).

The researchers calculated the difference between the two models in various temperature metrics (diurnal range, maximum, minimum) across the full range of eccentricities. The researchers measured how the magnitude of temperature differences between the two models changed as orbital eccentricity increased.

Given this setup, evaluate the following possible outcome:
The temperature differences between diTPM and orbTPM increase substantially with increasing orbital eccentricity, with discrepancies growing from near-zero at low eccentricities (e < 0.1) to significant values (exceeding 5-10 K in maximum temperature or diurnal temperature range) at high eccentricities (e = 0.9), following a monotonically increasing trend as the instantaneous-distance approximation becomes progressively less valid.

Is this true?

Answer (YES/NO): YES